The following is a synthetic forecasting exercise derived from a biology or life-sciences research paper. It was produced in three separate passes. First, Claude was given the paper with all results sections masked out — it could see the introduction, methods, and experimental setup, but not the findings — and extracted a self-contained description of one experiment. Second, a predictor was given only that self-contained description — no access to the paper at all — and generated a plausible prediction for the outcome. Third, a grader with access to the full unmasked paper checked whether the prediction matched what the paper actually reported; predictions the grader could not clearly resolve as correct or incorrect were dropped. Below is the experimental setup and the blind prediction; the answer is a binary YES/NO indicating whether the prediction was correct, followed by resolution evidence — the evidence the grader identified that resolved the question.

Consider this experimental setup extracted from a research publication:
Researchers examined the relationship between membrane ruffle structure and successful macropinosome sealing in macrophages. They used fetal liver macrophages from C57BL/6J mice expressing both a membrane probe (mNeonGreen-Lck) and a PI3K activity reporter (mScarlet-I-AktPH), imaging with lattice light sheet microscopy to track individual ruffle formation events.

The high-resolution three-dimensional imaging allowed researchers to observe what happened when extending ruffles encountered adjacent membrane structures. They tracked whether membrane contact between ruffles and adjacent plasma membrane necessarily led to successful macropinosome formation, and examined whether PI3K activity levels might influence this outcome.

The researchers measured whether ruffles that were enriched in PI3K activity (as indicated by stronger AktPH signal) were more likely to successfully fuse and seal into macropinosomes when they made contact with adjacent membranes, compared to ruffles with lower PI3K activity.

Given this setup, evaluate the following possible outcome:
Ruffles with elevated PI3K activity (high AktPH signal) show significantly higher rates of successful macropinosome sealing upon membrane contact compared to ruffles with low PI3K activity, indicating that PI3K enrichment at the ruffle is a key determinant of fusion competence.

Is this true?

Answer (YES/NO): YES